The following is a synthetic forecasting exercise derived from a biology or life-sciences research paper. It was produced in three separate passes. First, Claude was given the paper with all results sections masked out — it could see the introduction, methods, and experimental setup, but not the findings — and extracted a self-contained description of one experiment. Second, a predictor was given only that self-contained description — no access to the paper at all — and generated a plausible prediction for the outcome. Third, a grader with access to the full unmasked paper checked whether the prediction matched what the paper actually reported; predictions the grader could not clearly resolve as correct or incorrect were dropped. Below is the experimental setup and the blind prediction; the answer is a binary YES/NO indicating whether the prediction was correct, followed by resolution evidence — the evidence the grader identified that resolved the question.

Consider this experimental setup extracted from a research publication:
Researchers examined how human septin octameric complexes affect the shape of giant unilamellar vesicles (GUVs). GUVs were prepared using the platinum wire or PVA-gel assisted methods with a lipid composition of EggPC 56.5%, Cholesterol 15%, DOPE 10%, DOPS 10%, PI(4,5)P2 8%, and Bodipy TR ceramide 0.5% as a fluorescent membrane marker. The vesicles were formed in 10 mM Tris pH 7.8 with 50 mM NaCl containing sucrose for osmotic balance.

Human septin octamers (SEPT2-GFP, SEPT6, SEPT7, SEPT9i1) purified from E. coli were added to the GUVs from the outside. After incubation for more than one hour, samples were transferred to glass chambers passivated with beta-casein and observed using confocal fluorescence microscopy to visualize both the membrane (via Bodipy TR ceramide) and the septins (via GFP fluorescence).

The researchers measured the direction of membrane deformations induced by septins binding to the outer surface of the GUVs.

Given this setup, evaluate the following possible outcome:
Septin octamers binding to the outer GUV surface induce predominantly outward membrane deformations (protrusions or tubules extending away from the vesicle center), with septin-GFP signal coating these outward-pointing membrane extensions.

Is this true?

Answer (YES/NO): YES